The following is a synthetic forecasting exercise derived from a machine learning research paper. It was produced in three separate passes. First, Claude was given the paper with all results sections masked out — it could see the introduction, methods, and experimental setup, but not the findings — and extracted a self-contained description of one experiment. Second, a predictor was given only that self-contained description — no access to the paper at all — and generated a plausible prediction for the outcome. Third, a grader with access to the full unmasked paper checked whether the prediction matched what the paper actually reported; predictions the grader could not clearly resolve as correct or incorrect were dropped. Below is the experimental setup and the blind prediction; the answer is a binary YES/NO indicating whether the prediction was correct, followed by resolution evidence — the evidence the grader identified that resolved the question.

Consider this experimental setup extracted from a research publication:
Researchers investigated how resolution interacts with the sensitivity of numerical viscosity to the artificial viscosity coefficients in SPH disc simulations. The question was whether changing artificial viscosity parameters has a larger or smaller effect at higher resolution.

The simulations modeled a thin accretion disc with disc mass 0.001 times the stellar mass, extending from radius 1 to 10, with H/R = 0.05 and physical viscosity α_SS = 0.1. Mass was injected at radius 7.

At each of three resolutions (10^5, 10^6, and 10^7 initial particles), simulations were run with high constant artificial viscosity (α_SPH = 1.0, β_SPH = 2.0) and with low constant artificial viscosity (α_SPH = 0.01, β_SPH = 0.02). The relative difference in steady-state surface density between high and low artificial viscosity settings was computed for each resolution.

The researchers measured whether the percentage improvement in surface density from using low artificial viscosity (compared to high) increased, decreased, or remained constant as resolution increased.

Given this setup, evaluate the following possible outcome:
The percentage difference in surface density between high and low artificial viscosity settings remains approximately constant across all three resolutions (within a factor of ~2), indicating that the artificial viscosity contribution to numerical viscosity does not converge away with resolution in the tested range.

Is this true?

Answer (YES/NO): NO